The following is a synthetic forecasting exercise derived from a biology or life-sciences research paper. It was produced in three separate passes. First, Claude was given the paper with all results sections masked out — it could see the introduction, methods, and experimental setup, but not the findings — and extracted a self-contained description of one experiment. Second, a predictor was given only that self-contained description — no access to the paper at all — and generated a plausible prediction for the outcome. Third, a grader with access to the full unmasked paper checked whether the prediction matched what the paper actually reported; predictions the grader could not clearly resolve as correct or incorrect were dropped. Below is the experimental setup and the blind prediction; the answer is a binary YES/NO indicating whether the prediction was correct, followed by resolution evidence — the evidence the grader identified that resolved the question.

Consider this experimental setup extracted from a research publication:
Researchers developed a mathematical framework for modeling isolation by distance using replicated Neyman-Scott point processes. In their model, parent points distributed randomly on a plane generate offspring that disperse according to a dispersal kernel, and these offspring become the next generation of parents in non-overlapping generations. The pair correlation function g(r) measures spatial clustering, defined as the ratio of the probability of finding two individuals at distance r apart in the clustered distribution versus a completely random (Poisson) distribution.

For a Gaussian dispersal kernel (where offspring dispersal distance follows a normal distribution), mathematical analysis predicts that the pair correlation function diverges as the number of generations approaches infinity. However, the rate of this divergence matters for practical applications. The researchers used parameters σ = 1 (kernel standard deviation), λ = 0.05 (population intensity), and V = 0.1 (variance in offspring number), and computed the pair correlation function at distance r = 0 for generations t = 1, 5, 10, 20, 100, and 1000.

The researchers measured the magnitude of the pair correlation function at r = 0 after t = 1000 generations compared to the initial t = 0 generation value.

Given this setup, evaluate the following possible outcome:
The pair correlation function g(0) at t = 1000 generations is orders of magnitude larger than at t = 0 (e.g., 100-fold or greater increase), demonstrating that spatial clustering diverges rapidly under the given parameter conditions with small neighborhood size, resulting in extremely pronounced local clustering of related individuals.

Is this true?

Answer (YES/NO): NO